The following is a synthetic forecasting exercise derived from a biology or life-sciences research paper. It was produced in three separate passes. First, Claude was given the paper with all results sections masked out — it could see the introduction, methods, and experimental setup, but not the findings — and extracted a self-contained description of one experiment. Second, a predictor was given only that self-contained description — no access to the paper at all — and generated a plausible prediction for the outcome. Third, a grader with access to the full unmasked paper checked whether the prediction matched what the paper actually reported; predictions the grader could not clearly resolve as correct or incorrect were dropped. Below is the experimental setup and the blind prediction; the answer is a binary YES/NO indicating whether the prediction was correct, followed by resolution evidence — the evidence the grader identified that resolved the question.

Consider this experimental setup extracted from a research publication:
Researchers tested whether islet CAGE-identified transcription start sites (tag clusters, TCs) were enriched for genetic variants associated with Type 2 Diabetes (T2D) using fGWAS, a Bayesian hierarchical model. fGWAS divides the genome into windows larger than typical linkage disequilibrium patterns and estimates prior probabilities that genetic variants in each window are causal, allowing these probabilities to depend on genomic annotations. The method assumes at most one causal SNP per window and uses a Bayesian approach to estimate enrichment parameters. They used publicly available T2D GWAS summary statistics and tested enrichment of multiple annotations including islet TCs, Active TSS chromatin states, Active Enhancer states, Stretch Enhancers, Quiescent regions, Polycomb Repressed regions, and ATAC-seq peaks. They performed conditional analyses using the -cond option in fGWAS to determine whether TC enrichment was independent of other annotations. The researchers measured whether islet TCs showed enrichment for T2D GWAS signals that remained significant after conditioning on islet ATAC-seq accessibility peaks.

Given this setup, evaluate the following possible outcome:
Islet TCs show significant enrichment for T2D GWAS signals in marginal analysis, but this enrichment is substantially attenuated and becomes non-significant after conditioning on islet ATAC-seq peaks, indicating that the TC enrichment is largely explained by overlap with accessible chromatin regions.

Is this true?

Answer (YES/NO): NO